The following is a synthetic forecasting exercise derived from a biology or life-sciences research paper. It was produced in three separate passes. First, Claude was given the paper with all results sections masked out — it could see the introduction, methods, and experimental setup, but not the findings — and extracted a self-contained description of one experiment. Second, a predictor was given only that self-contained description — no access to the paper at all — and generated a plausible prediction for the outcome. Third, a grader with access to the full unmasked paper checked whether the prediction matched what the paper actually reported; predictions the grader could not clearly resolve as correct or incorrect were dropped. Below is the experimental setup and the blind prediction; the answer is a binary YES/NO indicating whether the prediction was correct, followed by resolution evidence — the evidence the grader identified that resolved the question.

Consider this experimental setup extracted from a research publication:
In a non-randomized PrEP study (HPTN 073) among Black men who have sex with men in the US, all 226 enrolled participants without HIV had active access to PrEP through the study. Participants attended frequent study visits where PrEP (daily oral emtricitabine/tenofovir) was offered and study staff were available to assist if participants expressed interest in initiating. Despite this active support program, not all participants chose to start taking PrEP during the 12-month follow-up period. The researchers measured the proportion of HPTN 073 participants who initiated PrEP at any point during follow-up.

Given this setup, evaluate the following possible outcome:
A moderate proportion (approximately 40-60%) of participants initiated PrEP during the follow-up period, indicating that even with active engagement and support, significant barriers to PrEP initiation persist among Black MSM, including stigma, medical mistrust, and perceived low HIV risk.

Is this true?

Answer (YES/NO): NO